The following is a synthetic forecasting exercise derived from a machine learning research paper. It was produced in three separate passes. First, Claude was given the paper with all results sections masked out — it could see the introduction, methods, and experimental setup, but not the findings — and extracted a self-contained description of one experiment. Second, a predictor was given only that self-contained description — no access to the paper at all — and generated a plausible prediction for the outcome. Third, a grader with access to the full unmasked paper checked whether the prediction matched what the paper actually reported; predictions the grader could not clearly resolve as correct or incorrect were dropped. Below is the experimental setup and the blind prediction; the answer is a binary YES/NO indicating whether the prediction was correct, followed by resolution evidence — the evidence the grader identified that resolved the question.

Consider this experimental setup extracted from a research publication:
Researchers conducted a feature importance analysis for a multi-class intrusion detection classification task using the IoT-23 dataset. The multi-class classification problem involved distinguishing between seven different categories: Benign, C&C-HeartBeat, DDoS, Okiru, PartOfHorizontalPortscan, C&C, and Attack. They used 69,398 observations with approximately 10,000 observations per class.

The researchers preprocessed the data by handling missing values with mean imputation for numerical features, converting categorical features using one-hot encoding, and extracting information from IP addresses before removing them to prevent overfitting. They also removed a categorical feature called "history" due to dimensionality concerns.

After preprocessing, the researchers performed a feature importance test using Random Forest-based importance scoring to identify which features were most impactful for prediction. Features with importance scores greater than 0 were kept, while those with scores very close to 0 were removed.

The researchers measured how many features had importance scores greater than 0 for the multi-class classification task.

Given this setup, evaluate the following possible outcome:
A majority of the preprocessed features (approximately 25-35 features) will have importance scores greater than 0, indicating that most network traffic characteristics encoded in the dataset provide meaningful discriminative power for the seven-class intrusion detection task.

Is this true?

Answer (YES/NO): NO